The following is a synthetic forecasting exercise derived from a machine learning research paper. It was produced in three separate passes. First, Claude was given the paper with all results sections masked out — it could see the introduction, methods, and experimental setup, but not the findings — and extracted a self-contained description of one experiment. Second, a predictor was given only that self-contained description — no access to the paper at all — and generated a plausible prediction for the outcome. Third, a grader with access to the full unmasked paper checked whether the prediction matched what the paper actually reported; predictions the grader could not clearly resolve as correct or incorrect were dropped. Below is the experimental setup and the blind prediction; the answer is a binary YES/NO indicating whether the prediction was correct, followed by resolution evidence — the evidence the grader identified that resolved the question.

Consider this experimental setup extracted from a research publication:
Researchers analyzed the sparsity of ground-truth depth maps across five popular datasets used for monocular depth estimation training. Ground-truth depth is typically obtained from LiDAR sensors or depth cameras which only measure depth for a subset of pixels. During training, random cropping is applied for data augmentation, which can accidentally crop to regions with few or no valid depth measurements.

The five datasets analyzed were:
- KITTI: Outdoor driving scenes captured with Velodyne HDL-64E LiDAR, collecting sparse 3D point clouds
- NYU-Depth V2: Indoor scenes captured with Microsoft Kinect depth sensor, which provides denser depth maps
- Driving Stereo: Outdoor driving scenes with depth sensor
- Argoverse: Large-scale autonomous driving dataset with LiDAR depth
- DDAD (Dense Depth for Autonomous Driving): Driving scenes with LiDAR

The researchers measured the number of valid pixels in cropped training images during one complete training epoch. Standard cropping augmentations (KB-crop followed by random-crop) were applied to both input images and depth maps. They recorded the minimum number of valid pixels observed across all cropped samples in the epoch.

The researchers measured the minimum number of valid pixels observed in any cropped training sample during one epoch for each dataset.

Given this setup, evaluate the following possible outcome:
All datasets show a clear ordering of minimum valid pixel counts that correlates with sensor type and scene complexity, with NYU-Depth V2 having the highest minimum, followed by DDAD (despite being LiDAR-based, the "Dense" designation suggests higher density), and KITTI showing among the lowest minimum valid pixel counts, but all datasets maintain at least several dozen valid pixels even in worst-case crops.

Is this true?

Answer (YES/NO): NO